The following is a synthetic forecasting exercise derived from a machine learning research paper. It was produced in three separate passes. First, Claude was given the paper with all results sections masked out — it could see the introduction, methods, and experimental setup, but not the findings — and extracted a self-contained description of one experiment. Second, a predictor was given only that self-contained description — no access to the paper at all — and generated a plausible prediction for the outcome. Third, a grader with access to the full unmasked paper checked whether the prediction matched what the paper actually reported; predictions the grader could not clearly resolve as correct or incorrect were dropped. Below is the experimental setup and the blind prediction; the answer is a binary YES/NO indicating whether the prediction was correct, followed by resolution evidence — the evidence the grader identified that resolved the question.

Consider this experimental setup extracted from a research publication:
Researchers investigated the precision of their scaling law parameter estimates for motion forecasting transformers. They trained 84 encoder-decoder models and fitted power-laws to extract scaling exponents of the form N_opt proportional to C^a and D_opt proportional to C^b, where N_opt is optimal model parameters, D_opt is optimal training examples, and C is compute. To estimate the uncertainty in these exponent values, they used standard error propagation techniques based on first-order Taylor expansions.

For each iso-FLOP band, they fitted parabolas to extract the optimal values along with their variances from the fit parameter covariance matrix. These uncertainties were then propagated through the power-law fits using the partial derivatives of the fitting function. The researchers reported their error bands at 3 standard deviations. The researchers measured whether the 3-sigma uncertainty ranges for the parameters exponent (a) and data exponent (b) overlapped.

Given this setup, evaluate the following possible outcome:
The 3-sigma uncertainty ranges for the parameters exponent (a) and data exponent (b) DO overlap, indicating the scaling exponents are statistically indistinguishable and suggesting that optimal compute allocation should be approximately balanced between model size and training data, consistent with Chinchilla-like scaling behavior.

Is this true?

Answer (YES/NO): NO